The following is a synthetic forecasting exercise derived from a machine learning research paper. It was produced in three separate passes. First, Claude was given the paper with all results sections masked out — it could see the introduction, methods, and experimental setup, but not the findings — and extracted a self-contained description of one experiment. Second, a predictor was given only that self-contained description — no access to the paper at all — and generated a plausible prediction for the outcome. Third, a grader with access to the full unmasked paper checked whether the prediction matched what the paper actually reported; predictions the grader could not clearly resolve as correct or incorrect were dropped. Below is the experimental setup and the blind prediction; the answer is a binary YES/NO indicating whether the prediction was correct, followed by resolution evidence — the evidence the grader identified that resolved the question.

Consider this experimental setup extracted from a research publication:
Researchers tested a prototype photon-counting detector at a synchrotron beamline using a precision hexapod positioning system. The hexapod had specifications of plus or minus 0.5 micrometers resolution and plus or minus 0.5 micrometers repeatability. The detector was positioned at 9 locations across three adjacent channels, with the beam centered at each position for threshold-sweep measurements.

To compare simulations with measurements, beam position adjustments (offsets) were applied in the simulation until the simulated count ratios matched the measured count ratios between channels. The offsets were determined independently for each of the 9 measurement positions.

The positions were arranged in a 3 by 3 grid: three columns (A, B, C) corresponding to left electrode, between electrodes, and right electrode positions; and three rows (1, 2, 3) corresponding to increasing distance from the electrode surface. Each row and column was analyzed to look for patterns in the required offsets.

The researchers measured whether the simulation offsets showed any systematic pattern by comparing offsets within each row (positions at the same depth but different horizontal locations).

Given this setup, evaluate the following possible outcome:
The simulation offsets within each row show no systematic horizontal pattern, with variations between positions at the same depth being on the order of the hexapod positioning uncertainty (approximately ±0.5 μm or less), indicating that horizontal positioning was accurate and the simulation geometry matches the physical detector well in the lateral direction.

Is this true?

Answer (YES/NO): NO